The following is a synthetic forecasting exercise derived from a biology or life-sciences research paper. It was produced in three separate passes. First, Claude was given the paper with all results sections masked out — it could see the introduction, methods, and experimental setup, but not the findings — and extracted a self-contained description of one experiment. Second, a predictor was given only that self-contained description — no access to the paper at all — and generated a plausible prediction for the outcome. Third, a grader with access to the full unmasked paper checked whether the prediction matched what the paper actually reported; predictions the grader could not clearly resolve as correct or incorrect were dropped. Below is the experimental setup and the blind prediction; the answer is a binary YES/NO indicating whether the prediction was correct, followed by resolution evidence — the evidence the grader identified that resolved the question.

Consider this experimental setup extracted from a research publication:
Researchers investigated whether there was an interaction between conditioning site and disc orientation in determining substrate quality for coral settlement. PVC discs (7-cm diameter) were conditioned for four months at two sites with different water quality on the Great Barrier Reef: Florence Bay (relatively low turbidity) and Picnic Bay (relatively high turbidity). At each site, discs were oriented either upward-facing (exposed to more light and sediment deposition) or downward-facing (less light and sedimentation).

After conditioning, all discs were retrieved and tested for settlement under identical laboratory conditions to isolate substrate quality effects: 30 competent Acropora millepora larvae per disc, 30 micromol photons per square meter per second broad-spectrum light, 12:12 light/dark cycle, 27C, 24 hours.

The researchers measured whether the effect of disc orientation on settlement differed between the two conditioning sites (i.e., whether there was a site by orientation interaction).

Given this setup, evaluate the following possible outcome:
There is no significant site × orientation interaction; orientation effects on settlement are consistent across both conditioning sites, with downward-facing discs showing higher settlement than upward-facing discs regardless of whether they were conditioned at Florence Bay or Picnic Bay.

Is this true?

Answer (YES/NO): NO